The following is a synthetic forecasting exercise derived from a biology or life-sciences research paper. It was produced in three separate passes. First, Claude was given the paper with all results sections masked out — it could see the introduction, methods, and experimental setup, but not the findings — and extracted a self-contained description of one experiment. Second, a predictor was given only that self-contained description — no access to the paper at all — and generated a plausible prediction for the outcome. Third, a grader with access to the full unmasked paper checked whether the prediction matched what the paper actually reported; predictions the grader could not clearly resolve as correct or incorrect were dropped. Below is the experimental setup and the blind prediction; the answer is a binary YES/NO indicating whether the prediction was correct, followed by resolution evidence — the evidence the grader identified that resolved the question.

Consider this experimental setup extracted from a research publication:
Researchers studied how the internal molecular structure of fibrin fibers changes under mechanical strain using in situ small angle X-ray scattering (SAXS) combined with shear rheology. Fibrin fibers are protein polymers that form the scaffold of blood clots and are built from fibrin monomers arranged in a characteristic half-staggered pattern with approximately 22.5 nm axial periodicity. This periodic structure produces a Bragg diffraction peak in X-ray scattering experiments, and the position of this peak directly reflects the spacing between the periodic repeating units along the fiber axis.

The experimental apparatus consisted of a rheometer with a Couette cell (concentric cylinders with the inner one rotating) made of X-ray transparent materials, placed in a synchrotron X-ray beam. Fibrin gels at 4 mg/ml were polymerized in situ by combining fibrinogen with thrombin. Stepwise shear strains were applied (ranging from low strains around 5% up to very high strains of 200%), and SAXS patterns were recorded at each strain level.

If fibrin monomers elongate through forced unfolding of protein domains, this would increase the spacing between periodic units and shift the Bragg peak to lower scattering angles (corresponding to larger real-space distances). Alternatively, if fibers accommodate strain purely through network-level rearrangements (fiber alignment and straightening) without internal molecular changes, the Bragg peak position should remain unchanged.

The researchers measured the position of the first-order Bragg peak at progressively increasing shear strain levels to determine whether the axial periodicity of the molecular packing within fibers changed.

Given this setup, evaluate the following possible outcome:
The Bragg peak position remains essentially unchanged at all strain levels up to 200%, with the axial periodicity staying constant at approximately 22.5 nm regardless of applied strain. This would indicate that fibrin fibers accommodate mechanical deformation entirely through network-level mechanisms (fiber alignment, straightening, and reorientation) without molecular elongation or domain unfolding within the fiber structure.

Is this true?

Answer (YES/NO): NO